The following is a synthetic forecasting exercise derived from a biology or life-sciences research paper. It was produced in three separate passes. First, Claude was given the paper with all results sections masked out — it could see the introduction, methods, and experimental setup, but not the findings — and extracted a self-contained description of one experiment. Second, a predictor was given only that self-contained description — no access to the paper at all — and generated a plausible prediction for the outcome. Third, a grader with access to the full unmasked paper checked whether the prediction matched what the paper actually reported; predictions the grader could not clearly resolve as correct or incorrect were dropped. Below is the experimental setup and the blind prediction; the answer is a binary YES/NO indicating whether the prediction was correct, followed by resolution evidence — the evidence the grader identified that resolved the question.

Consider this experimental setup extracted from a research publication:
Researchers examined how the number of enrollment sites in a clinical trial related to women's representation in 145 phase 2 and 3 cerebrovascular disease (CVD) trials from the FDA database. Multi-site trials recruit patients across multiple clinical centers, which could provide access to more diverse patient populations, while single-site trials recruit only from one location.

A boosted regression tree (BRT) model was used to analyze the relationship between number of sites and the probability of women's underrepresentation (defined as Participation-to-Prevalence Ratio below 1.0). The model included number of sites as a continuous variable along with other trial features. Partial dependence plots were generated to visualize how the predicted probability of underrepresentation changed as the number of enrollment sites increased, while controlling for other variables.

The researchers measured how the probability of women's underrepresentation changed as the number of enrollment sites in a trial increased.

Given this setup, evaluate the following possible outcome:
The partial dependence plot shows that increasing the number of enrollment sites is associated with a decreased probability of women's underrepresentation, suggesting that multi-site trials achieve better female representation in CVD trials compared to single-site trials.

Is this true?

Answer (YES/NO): NO